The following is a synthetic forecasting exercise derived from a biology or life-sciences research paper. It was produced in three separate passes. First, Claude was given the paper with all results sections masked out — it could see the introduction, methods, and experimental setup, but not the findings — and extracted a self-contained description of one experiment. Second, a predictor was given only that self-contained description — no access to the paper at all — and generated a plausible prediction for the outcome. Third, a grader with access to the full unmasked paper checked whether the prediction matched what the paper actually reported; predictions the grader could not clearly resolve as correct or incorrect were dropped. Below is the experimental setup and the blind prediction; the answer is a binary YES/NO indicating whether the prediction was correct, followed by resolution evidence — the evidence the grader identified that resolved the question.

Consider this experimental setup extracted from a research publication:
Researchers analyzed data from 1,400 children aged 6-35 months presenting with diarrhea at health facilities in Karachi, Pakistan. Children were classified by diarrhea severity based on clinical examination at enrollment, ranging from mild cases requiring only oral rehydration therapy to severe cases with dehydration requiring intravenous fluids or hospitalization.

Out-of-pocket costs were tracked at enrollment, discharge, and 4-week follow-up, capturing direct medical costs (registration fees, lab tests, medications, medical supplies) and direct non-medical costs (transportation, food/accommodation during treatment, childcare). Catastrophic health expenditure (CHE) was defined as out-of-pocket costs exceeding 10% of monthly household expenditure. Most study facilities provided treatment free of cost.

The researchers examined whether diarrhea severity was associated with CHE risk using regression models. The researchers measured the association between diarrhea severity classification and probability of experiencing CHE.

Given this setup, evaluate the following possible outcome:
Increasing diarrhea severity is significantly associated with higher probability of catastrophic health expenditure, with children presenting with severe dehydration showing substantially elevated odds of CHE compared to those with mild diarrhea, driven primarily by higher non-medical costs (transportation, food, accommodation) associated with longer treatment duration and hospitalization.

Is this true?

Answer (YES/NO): NO